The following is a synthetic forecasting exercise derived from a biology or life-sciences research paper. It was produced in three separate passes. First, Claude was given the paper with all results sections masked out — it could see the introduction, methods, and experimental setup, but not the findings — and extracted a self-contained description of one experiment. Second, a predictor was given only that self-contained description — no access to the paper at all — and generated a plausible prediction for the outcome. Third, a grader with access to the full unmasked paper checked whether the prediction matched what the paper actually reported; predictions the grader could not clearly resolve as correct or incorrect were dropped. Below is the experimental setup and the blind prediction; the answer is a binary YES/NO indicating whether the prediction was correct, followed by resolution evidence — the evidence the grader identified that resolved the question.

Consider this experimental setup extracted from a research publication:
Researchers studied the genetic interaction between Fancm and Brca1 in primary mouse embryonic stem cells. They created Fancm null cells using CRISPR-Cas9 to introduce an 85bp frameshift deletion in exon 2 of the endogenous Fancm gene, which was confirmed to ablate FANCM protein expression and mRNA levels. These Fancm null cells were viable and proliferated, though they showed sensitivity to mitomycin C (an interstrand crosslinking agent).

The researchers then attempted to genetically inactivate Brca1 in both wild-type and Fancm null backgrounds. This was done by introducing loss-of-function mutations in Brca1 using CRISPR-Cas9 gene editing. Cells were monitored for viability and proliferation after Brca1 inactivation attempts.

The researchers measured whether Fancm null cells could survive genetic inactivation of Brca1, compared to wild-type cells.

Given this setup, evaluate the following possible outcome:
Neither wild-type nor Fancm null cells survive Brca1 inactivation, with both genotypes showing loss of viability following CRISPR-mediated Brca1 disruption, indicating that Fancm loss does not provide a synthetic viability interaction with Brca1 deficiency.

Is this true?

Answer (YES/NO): NO